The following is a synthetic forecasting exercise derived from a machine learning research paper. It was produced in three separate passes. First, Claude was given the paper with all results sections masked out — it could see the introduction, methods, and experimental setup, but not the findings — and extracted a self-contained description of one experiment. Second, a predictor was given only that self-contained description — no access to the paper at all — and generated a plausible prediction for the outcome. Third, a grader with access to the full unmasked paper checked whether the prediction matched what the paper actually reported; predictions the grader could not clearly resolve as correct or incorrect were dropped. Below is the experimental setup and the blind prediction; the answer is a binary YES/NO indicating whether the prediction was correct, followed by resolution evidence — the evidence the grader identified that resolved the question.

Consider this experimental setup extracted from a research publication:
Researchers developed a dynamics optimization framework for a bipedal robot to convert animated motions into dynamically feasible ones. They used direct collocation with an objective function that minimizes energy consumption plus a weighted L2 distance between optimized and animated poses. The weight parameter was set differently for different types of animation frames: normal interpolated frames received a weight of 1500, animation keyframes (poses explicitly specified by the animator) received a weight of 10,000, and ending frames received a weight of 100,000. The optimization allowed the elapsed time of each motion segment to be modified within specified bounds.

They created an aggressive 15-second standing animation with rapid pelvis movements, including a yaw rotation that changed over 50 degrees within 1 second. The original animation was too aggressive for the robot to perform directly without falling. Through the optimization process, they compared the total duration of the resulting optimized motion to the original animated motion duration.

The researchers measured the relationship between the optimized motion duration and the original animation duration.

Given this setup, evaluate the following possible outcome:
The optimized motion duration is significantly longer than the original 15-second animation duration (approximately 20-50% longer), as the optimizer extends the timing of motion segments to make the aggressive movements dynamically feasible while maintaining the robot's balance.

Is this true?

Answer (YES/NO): NO